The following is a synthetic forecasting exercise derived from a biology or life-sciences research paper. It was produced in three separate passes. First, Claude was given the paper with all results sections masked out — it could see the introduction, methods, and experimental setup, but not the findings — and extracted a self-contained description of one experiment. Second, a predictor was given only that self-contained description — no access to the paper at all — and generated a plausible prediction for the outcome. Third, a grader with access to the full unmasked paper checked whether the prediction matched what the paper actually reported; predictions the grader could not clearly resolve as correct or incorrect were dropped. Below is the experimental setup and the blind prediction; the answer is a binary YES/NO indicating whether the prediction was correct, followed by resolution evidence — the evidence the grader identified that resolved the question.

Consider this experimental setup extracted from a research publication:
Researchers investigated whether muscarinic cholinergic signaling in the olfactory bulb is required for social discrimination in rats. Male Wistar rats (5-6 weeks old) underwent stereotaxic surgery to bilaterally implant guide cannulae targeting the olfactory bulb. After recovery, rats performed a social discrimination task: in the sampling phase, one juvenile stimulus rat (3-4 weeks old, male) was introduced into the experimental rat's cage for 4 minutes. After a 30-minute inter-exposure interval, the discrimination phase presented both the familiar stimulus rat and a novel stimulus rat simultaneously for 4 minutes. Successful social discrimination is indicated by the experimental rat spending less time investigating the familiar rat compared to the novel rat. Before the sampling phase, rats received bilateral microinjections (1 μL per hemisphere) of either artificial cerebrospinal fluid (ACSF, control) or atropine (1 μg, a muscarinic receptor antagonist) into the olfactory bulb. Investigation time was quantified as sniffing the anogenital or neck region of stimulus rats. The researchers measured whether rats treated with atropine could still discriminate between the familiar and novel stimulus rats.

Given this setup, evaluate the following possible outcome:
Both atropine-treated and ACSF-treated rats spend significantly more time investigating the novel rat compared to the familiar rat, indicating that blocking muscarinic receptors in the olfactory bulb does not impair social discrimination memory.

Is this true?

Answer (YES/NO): NO